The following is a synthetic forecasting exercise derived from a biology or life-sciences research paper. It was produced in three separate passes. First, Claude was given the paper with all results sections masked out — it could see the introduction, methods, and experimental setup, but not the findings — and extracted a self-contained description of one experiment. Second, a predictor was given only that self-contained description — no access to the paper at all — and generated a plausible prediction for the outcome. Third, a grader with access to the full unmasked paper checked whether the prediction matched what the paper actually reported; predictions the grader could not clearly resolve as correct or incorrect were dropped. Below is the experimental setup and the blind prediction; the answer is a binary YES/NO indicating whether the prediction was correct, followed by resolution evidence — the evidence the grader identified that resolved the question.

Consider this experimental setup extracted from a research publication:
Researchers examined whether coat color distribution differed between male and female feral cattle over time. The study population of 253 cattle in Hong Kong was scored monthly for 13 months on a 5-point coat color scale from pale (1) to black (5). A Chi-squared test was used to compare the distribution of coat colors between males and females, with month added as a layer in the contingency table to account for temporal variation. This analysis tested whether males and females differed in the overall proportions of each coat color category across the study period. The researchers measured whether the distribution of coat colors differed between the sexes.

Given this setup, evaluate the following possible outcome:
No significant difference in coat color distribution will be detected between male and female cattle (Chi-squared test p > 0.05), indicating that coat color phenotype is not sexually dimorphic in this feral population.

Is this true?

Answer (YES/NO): NO